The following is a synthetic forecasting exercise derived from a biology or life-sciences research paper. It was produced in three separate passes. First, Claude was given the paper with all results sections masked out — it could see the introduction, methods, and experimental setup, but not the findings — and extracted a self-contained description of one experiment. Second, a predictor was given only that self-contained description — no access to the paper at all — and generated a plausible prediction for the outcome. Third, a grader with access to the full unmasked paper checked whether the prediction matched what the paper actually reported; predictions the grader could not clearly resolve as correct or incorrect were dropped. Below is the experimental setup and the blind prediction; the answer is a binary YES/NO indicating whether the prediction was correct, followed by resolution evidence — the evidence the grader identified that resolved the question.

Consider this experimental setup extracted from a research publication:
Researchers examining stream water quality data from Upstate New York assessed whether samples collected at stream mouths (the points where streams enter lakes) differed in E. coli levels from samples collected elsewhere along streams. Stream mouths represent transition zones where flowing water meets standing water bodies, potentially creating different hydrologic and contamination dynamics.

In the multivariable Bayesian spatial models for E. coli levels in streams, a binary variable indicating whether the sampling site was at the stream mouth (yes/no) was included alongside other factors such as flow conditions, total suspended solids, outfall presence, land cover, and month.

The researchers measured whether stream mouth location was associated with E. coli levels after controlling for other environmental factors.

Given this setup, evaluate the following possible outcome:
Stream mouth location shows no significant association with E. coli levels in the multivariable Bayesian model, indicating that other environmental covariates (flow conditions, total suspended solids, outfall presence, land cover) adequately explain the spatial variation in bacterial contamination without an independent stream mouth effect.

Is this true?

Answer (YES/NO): NO